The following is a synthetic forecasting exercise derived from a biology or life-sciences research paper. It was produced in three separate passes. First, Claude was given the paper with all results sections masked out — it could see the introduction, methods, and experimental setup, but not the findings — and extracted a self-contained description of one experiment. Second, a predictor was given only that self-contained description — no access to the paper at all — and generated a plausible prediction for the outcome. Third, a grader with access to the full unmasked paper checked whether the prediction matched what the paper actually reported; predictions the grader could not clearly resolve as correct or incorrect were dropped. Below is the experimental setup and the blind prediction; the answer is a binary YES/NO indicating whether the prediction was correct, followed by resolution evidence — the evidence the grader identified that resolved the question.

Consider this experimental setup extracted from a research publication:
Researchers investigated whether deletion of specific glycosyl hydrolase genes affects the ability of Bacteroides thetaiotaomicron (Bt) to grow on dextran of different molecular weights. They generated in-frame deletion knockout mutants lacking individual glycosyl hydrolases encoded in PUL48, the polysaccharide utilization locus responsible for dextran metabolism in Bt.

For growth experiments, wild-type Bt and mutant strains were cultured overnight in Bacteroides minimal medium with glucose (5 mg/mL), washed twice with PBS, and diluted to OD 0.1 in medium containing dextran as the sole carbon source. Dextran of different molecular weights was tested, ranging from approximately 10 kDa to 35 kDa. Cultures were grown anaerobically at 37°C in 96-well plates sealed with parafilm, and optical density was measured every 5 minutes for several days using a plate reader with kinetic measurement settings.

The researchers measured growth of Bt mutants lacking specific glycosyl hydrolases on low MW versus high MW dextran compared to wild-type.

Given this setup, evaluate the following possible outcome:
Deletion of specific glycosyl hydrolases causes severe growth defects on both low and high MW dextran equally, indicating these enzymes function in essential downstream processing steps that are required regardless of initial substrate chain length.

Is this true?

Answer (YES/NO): NO